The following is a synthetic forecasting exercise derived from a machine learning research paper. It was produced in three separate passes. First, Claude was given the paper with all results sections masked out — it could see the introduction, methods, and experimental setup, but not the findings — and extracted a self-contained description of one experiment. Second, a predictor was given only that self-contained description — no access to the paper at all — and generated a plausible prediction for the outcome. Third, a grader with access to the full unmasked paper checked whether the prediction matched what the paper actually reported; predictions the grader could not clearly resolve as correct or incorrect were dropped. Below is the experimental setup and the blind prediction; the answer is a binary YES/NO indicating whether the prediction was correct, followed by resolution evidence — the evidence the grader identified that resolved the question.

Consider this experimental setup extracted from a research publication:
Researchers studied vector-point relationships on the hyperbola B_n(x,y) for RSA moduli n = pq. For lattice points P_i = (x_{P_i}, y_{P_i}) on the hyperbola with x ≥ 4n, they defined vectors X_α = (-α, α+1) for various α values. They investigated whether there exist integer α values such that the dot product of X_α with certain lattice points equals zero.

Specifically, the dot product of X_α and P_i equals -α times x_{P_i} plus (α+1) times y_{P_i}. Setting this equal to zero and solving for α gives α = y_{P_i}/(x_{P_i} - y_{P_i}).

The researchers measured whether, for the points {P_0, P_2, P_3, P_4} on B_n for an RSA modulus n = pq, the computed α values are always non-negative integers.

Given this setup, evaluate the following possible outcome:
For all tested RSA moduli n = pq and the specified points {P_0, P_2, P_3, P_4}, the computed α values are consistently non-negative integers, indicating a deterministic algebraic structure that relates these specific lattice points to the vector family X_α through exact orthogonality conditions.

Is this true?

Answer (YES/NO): YES